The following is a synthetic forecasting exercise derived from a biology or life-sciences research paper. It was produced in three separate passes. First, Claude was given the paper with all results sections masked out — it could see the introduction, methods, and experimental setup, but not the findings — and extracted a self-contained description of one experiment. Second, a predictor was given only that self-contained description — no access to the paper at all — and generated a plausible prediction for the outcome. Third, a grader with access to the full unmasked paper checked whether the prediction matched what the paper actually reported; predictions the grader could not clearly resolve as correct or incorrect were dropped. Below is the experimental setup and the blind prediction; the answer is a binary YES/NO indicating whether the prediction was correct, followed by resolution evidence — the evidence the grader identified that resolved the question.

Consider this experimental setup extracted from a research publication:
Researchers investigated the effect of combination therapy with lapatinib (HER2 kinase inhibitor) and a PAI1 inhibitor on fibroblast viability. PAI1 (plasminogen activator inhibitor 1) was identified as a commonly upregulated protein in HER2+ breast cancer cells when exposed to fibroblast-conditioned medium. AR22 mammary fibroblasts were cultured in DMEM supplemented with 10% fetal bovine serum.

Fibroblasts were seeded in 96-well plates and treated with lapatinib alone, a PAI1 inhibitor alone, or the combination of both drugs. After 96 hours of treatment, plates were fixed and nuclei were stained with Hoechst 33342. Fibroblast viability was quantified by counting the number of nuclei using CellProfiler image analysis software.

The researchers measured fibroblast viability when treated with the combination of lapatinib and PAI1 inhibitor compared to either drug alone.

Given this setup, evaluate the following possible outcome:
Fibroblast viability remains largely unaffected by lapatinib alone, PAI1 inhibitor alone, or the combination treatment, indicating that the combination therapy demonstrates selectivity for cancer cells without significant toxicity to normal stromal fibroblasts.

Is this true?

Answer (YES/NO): NO